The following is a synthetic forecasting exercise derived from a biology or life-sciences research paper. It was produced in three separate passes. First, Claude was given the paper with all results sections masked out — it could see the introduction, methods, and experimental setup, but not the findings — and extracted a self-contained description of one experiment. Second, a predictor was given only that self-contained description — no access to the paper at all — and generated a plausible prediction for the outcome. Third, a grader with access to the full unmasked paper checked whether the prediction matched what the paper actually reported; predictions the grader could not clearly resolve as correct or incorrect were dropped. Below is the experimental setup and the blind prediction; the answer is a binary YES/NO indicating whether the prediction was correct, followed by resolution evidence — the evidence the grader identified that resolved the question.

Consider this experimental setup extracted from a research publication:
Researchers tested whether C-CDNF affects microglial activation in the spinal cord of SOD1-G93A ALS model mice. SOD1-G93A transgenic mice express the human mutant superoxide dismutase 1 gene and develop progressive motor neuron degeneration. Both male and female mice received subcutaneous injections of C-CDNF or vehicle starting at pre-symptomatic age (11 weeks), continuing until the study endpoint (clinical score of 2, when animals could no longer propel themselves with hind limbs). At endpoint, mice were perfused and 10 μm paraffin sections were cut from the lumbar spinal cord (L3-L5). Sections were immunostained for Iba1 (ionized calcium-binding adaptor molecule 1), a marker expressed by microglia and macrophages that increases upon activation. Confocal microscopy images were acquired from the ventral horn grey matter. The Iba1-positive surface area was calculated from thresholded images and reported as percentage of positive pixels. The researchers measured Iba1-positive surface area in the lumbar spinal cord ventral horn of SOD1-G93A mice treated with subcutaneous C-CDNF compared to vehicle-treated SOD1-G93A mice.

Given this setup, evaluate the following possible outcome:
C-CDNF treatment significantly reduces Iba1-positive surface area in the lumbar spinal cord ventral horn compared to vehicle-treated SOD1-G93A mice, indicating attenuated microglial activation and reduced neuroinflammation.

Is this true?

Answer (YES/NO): YES